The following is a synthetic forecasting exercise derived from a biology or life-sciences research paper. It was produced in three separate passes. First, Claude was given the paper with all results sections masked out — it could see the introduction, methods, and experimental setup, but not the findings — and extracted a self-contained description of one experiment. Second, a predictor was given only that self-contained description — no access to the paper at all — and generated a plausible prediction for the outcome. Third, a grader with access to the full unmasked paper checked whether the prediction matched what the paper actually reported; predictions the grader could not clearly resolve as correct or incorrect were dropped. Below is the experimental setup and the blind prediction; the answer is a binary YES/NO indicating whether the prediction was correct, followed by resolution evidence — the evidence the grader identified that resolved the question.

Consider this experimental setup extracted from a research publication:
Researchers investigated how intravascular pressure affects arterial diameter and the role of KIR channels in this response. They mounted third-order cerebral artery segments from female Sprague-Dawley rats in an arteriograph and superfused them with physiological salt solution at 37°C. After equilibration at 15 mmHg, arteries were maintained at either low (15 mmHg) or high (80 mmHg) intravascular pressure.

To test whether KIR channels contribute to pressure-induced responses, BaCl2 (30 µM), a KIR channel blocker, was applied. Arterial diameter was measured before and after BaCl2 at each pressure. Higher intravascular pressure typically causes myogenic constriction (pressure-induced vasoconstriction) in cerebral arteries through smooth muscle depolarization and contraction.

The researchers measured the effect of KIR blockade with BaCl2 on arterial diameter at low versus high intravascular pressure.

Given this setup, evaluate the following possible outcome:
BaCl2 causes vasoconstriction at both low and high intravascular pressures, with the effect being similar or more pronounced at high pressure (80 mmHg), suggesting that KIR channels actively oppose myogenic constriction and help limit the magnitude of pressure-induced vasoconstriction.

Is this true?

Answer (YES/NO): NO